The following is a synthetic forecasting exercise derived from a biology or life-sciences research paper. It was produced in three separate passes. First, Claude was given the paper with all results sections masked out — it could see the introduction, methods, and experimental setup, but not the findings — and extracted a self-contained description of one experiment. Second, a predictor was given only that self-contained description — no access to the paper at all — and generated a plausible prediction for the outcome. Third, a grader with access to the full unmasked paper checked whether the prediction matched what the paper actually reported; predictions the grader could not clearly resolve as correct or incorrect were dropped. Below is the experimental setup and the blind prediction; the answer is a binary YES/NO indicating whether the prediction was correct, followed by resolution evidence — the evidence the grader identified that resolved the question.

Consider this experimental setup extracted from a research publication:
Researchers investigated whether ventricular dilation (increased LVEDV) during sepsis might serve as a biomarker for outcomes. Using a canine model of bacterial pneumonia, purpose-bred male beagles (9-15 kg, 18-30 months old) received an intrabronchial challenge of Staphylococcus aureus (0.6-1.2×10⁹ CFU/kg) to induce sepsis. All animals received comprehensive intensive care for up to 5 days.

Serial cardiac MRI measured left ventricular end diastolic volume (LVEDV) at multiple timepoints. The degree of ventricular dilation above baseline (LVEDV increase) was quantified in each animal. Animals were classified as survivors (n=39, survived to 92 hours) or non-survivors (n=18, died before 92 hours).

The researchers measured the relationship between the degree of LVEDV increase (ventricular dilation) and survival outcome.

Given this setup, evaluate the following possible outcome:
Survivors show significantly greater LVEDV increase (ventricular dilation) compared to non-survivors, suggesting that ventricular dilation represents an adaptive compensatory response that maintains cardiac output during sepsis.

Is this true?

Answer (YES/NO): YES